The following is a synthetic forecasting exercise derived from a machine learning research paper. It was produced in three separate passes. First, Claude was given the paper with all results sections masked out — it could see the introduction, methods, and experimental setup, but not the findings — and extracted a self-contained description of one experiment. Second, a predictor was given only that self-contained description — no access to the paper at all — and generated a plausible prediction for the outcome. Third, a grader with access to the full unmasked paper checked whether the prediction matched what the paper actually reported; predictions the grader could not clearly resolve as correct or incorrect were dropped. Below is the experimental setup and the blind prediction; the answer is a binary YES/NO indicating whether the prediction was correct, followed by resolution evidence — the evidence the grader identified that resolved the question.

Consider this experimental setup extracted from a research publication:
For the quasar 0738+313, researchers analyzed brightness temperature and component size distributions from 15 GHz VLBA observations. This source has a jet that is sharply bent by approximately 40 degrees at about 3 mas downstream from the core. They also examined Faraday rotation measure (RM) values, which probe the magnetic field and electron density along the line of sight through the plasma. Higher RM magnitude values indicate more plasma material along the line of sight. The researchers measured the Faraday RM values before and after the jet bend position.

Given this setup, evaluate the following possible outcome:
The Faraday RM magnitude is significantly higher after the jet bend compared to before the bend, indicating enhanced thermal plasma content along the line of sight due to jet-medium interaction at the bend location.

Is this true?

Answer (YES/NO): NO